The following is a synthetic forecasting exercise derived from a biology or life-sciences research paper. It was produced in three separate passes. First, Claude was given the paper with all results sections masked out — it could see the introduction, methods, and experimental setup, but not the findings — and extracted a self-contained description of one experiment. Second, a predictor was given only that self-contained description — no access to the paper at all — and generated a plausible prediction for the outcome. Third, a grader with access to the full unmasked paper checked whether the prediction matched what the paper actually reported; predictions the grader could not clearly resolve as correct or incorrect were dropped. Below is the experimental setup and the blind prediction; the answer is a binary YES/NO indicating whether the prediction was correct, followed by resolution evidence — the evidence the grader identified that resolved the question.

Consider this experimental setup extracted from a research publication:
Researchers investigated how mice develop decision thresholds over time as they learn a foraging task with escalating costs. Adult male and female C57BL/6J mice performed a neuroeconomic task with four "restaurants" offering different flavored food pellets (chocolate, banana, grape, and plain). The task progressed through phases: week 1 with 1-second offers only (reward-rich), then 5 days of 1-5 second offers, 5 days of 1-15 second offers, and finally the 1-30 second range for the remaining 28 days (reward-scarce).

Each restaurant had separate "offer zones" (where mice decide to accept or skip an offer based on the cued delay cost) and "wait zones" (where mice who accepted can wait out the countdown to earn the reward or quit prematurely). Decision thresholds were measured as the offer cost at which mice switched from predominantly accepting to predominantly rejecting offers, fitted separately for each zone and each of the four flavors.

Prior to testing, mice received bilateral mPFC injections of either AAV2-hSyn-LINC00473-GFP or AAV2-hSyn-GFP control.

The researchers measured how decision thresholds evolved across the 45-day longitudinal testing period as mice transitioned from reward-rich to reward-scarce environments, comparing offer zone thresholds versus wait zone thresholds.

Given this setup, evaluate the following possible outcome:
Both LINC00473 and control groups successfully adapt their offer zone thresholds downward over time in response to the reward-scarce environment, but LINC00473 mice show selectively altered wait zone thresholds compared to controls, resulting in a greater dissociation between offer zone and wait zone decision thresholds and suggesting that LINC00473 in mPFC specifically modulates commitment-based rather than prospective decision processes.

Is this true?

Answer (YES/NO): NO